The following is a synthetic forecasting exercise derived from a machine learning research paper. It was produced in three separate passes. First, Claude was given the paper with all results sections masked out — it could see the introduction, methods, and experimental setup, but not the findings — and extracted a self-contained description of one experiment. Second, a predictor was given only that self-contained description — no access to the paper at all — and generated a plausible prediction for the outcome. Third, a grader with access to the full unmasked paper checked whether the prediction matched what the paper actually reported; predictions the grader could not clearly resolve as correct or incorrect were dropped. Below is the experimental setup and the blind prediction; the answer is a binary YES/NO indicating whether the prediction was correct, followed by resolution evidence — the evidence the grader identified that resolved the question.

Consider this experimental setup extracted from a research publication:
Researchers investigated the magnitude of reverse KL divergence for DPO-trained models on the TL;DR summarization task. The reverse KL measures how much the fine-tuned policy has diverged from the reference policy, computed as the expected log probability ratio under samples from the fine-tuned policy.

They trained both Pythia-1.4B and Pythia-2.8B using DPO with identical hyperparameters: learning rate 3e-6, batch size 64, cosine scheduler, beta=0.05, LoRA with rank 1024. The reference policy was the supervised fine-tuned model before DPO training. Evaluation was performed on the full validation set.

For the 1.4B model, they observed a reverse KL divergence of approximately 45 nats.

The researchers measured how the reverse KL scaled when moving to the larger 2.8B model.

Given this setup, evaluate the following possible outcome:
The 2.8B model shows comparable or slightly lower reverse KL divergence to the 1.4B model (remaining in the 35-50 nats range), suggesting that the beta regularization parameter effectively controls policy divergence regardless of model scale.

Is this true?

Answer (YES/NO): NO